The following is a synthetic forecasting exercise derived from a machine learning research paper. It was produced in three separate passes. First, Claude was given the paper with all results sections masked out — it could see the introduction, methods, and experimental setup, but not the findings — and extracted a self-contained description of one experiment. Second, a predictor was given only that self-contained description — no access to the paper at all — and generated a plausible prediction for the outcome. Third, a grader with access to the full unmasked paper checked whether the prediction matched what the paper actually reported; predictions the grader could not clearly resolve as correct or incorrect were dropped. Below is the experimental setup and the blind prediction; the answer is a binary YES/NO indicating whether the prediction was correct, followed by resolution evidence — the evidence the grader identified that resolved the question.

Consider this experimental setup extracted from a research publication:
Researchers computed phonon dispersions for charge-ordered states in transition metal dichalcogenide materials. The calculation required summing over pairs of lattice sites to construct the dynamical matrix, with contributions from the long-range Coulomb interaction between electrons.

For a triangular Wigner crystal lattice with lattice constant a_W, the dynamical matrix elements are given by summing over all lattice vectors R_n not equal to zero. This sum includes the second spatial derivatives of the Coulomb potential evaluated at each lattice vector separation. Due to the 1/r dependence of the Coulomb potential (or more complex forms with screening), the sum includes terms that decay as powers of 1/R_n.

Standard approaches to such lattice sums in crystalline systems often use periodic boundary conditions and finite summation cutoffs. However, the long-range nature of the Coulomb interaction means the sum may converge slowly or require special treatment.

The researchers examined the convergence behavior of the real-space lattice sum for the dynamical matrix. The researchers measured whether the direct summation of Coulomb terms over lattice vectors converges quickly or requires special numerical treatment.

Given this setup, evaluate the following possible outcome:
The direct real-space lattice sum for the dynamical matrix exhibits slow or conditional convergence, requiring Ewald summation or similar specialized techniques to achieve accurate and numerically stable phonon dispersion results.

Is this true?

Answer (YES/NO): YES